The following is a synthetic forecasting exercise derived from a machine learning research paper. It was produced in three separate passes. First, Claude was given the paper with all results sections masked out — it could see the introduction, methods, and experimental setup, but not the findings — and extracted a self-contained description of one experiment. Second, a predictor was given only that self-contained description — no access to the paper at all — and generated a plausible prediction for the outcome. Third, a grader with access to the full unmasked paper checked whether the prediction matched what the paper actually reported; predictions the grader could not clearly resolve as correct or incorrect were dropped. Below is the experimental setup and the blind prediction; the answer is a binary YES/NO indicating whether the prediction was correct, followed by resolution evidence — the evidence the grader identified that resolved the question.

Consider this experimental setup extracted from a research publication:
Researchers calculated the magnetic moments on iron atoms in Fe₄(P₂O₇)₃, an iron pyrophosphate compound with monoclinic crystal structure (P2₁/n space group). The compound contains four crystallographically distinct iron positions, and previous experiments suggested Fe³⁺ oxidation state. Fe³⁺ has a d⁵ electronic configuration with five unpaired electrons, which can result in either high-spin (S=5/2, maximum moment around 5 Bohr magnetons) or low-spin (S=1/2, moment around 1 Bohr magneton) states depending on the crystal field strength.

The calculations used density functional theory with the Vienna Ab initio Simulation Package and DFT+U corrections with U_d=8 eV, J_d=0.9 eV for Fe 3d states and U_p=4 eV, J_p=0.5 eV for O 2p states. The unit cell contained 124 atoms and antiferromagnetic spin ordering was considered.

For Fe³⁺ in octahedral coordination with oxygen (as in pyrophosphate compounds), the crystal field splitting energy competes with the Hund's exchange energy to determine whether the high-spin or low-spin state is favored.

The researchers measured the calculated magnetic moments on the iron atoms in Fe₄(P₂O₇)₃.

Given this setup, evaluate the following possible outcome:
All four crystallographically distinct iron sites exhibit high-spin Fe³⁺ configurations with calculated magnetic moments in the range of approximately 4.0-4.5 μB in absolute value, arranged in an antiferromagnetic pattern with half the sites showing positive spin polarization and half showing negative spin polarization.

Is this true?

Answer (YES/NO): NO